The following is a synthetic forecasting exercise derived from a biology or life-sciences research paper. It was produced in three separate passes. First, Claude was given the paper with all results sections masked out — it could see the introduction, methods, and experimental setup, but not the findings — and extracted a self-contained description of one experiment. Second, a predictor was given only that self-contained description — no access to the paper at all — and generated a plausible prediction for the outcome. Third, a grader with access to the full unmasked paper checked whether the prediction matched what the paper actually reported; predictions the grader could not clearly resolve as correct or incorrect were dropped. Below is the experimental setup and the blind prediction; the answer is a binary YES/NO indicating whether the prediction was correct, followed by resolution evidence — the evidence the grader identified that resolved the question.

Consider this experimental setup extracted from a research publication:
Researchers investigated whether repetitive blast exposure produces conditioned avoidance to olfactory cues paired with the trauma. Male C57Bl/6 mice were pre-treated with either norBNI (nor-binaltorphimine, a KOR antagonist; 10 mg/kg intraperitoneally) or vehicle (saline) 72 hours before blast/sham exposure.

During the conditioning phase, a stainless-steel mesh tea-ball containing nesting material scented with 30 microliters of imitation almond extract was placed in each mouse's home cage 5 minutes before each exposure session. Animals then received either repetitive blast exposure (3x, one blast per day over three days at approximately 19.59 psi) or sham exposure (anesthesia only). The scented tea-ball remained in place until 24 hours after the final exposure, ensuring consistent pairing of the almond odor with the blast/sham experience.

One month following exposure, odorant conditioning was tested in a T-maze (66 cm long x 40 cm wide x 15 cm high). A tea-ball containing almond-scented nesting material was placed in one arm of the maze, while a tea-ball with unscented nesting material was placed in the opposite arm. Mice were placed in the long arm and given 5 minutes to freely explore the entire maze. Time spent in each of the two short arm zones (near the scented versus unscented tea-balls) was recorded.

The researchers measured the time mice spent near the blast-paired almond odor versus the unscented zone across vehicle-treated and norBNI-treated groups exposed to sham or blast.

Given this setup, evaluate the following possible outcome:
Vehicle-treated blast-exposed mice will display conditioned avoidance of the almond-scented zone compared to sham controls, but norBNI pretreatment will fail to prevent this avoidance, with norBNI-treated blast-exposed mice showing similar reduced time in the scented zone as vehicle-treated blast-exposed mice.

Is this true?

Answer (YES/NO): NO